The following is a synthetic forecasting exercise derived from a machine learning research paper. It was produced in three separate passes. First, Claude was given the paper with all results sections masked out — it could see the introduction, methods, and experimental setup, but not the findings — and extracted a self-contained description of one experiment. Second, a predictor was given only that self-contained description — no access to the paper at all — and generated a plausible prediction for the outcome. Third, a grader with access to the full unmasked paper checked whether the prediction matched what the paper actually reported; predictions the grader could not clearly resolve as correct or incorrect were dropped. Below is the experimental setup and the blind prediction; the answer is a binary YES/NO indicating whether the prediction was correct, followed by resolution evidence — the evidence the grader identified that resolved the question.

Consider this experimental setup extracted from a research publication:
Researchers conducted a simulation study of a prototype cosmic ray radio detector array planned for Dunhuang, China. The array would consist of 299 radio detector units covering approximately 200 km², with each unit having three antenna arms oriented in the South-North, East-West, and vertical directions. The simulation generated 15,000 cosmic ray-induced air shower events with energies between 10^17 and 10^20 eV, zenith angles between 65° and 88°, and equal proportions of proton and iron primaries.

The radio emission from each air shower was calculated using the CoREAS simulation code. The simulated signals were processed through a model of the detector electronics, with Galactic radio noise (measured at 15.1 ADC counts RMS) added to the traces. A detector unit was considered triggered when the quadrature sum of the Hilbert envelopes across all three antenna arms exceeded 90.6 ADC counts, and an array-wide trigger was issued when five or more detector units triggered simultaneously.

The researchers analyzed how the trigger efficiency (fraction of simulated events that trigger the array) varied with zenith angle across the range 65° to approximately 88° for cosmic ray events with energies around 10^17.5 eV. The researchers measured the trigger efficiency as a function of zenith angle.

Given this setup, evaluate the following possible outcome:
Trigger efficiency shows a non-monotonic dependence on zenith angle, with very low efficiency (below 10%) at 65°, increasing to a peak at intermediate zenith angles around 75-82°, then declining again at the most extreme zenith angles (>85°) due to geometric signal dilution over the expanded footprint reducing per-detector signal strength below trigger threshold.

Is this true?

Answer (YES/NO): NO